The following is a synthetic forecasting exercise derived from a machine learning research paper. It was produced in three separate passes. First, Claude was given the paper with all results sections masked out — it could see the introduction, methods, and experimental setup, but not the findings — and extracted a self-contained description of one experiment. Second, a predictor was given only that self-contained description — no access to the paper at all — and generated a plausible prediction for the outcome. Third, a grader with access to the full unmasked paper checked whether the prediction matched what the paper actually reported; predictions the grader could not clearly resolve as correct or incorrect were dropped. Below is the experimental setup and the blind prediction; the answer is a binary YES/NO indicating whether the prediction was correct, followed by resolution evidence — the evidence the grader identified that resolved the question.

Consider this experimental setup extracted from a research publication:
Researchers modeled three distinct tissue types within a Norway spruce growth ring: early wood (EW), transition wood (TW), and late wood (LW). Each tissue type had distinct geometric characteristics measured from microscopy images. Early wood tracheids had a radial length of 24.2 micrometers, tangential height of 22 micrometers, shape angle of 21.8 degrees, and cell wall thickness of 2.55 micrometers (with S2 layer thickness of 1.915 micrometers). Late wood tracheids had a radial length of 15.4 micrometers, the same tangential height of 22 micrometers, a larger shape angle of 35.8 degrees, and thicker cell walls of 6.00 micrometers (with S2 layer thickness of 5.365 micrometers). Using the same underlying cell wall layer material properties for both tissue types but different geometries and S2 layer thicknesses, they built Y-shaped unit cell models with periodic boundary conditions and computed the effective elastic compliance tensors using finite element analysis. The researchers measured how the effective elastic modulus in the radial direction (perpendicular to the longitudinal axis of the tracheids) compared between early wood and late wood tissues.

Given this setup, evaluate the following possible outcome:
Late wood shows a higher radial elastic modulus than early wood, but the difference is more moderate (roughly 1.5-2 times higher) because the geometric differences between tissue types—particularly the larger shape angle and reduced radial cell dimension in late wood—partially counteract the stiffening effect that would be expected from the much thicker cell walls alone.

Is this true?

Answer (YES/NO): NO